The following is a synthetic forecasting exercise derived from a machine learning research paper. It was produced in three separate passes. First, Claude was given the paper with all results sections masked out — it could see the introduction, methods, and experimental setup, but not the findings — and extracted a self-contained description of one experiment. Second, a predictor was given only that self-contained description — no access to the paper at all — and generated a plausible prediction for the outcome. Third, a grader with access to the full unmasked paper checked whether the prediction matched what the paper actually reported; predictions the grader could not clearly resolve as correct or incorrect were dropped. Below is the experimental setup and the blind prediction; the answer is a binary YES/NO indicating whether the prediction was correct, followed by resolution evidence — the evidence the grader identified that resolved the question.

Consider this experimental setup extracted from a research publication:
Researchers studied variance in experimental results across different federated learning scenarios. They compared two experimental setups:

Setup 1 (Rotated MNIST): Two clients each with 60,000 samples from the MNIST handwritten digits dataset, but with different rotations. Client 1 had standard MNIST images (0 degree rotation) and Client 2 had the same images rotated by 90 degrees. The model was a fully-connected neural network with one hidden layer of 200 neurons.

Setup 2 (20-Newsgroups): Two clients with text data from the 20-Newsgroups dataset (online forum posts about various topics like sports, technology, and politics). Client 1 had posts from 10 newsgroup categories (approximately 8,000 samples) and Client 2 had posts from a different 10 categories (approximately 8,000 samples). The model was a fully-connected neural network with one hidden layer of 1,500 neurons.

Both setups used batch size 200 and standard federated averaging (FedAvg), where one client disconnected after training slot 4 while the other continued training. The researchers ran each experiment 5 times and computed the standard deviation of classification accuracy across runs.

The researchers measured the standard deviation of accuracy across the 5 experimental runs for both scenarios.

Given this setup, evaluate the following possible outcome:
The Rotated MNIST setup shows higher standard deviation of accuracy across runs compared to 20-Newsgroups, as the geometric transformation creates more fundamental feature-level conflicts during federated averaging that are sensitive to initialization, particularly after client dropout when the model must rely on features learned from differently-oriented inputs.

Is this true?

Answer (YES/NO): NO